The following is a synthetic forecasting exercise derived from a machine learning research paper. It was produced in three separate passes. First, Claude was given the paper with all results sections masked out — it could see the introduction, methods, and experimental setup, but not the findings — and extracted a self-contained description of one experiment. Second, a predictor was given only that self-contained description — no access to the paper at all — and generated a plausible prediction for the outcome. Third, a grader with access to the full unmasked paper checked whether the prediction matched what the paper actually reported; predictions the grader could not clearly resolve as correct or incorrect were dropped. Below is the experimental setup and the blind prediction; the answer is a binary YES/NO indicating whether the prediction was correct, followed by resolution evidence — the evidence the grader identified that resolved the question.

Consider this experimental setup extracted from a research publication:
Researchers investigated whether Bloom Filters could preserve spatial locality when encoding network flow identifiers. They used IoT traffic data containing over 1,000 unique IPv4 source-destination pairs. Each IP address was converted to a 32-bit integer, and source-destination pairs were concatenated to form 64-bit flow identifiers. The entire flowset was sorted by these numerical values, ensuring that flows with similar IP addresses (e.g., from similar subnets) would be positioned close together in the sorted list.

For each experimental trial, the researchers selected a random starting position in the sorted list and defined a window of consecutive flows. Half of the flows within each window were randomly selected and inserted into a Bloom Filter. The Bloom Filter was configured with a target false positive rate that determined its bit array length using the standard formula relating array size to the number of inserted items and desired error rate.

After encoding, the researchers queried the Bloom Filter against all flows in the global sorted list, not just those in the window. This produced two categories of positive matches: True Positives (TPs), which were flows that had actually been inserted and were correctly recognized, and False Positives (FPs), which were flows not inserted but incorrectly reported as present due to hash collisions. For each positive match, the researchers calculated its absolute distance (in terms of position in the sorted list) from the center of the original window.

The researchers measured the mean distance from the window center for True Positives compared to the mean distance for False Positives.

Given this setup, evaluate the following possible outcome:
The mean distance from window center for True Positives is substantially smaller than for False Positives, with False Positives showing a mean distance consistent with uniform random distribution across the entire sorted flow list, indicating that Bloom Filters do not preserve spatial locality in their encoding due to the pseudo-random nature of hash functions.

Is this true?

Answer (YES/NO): NO